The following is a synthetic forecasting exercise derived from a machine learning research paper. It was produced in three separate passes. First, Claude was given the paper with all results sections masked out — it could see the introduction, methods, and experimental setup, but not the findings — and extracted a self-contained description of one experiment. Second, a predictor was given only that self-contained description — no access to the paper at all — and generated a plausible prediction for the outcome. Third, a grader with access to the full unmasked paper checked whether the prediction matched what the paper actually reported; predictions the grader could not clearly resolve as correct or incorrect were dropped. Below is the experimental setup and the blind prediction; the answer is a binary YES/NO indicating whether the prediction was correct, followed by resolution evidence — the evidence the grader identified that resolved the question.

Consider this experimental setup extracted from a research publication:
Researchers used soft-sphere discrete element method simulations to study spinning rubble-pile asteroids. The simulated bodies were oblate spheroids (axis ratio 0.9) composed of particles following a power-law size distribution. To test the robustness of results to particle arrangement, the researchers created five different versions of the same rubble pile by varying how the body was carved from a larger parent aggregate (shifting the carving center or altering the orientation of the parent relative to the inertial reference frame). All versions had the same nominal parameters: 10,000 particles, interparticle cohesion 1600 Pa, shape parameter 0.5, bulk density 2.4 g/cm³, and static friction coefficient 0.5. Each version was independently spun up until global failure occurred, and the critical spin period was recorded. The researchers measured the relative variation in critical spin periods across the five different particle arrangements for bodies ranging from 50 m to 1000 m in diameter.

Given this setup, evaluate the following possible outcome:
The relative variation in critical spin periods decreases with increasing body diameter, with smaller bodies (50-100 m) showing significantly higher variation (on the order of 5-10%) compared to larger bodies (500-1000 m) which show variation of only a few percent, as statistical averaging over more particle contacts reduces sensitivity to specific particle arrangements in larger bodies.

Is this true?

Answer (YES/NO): NO